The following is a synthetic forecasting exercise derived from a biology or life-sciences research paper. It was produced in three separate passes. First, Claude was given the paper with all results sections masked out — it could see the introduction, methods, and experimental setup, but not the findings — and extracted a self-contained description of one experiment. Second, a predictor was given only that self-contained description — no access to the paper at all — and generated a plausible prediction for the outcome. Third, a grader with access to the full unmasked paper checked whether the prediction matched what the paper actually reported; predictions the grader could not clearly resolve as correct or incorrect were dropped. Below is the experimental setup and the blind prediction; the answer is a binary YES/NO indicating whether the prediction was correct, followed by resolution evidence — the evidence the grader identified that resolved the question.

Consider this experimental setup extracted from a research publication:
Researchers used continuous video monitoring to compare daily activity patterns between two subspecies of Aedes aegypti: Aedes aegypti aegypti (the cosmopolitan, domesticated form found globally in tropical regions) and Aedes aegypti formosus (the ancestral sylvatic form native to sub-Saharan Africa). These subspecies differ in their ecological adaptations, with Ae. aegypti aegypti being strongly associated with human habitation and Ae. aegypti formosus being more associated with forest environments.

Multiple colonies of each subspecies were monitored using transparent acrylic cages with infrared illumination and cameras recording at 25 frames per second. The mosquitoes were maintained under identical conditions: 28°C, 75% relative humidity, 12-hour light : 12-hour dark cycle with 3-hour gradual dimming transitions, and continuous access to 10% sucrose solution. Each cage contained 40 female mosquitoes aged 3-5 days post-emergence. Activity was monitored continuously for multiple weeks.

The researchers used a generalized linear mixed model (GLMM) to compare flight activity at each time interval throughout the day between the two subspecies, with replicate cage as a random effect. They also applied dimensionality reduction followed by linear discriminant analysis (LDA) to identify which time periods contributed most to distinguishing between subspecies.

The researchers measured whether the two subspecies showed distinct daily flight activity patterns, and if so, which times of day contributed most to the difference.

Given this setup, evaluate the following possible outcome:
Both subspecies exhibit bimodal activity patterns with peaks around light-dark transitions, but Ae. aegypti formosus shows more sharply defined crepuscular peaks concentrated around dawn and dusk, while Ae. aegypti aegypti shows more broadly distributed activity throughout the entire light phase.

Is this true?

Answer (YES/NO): NO